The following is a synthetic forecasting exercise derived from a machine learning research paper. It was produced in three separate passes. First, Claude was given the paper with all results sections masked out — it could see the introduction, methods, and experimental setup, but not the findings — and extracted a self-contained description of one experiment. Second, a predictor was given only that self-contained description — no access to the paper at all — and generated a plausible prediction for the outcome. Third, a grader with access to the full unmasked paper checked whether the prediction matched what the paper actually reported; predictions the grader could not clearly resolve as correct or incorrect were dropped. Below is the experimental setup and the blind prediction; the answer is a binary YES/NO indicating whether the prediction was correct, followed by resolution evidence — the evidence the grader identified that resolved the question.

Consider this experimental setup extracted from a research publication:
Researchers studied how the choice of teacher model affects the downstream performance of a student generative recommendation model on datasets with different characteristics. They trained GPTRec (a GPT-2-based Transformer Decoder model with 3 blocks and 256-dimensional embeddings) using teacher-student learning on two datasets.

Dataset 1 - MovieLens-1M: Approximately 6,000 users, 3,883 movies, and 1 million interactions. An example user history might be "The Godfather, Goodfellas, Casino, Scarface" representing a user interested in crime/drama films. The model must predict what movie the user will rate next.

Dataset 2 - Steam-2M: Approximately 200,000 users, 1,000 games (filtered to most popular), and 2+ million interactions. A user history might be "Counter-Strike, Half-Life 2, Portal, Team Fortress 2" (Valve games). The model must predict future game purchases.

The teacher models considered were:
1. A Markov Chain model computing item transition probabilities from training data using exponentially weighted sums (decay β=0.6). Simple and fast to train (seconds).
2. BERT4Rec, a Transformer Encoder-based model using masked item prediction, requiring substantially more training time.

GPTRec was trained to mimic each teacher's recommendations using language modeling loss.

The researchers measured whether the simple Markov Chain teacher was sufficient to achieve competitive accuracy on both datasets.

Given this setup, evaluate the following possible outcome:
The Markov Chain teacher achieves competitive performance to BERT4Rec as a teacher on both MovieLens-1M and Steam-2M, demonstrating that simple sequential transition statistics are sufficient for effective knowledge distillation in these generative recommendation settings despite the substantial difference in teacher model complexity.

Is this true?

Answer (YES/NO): NO